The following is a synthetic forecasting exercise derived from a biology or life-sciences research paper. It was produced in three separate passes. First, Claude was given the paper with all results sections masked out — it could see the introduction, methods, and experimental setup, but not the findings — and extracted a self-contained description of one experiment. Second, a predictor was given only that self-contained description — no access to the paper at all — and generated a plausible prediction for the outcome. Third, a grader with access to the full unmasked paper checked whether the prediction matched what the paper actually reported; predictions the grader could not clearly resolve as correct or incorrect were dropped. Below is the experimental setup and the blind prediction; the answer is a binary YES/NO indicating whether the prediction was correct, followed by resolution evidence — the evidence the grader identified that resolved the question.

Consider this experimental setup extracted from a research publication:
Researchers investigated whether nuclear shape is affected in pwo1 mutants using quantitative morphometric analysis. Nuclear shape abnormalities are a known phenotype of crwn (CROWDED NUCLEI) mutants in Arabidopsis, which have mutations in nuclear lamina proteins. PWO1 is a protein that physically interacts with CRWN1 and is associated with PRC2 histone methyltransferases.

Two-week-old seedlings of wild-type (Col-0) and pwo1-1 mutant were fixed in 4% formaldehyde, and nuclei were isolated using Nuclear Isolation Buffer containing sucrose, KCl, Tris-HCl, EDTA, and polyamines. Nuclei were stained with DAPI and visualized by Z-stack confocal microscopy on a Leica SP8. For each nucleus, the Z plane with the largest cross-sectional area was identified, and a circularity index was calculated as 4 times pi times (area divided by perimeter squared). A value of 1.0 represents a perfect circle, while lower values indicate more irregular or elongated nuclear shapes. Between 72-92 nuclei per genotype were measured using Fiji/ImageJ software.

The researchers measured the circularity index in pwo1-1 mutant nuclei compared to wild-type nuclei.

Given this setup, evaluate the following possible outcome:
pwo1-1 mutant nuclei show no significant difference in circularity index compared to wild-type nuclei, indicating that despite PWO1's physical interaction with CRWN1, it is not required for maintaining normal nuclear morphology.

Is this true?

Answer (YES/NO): YES